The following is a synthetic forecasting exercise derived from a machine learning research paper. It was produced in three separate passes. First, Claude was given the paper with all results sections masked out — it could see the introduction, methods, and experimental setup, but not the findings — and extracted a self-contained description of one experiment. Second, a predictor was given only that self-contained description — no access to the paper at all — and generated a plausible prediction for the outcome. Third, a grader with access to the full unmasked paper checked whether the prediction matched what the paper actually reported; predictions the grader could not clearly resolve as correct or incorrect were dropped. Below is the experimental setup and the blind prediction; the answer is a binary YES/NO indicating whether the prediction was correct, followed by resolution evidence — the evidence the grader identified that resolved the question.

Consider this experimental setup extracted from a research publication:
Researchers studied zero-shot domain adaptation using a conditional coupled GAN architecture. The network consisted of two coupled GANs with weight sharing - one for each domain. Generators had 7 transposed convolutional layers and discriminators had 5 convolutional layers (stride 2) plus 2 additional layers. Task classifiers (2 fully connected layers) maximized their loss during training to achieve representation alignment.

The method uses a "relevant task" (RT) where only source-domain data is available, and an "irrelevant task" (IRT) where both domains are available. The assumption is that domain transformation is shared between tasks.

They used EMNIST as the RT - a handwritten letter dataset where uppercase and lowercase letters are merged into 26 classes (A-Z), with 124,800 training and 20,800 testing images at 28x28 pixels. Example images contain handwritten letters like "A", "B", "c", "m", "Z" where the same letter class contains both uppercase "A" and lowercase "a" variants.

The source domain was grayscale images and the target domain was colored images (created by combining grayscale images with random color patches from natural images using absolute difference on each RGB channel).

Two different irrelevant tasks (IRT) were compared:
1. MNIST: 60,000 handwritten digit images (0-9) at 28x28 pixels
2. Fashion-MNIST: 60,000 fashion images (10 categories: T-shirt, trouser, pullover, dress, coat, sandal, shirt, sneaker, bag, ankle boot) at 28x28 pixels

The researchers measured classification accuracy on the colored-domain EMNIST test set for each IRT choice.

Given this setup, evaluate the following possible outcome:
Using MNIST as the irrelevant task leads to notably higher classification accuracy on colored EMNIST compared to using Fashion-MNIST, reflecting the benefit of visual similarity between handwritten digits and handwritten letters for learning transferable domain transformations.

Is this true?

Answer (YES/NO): YES